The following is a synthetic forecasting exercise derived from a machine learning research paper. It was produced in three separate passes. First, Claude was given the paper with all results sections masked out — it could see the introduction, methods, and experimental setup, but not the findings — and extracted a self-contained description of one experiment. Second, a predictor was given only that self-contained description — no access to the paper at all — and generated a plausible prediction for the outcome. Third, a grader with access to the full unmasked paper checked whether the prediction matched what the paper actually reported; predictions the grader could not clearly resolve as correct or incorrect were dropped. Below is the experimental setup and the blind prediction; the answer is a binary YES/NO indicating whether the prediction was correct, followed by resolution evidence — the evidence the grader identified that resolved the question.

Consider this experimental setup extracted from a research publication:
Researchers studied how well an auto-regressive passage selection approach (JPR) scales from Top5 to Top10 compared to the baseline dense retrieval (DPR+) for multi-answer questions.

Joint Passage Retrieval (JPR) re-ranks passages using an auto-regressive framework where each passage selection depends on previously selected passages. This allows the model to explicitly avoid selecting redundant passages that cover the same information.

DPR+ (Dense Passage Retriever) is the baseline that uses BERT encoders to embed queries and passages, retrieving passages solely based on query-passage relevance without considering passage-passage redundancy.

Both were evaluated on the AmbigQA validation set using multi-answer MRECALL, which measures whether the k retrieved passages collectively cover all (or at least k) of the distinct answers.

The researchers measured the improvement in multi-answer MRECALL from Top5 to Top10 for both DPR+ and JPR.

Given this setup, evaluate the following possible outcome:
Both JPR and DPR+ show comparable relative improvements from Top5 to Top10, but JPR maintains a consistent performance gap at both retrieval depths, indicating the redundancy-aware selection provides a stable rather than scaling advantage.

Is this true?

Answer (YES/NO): YES